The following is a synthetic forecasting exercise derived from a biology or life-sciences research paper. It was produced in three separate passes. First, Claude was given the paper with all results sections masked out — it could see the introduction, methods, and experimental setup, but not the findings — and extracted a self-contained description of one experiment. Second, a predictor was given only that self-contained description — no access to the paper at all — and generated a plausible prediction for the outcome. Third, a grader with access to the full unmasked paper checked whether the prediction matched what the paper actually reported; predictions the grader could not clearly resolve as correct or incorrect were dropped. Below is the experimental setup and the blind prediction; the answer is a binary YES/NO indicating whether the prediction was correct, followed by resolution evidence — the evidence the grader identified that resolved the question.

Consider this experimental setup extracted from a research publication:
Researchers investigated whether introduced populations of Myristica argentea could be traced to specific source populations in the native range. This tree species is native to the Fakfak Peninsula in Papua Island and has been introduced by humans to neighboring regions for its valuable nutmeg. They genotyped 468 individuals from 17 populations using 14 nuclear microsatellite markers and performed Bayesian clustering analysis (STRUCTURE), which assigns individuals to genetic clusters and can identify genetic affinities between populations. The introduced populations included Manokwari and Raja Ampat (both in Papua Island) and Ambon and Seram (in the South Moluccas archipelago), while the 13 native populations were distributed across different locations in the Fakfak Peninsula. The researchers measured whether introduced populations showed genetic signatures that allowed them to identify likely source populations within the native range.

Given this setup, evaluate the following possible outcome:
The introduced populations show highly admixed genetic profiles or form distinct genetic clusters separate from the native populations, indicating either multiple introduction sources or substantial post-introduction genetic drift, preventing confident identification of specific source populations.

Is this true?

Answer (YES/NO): NO